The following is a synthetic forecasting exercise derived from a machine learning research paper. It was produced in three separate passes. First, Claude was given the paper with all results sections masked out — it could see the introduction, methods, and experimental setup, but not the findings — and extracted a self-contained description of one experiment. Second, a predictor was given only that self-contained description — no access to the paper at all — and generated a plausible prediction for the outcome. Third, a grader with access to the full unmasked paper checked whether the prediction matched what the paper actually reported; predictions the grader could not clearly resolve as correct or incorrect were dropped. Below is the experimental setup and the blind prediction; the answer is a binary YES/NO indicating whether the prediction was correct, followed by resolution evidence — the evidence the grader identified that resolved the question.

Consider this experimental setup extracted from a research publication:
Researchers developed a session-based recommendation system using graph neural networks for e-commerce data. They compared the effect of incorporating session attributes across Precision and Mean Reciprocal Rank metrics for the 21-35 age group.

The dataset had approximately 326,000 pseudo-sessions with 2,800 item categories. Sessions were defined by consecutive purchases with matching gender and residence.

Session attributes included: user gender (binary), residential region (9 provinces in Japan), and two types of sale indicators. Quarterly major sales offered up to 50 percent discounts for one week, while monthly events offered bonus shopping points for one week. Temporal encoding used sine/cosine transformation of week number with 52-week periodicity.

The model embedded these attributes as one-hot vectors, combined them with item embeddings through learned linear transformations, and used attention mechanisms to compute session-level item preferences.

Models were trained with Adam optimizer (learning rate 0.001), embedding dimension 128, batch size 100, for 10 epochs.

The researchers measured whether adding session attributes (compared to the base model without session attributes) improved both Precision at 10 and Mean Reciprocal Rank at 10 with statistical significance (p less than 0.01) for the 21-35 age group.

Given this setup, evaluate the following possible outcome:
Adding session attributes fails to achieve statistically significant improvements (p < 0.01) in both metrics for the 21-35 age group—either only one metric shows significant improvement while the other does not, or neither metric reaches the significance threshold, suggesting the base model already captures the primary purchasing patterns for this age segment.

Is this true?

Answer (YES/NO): YES